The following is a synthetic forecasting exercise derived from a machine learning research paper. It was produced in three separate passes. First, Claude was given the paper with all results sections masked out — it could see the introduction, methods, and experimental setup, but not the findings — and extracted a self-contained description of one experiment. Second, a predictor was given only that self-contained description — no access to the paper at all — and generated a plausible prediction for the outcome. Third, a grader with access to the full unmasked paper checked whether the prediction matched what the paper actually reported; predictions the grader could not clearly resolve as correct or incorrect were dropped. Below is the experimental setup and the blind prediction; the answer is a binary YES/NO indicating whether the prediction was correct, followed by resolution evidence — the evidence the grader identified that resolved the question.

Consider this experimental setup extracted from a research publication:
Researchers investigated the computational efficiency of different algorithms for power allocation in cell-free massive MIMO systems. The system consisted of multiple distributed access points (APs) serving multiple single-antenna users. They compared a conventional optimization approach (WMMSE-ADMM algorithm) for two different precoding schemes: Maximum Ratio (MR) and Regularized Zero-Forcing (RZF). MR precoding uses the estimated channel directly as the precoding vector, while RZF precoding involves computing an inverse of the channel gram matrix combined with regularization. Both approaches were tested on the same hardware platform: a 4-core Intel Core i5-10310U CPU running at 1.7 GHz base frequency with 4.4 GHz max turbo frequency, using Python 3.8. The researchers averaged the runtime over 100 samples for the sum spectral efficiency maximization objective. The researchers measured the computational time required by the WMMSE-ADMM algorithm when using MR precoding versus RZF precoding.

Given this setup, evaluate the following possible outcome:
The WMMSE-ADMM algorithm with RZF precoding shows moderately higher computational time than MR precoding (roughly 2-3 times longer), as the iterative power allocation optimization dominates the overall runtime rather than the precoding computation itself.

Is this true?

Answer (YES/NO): NO